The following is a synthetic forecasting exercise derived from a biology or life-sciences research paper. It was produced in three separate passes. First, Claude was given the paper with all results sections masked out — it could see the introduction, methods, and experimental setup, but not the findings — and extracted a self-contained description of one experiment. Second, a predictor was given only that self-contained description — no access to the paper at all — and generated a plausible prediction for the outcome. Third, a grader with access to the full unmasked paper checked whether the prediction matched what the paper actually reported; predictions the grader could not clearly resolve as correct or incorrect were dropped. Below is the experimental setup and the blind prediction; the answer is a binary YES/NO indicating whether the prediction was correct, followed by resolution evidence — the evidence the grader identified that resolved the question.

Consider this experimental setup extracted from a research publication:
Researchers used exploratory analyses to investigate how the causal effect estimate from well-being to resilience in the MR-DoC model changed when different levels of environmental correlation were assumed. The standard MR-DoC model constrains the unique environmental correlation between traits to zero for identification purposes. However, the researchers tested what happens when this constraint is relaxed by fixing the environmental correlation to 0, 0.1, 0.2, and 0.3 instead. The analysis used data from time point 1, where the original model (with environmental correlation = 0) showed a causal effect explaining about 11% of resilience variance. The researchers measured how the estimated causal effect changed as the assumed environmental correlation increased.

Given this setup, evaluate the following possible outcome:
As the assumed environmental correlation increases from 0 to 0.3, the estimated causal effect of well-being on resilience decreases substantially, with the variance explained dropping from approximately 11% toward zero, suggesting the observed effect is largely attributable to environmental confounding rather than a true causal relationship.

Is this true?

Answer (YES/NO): YES